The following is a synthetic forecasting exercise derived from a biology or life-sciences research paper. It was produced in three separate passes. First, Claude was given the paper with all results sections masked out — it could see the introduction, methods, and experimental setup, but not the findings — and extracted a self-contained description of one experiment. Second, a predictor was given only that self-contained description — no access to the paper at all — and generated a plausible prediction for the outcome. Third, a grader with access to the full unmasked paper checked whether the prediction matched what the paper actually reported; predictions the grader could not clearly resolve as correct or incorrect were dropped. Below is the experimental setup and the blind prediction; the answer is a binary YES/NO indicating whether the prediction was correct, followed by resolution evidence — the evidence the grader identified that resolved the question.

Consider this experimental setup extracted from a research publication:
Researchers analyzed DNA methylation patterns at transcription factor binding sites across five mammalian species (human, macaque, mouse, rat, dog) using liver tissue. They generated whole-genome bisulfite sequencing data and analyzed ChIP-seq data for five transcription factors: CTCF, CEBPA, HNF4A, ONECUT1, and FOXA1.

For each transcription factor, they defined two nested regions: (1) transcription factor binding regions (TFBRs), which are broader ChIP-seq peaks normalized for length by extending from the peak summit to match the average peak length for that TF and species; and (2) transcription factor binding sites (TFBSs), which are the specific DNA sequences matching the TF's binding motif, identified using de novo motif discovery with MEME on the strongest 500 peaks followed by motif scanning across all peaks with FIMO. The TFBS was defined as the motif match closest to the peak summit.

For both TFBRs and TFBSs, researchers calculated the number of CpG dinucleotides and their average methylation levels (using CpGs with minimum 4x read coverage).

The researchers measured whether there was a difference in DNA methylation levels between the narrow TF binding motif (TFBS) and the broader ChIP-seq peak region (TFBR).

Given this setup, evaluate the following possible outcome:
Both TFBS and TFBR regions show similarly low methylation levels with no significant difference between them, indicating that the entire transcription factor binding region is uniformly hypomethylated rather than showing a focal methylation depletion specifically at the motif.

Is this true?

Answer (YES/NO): NO